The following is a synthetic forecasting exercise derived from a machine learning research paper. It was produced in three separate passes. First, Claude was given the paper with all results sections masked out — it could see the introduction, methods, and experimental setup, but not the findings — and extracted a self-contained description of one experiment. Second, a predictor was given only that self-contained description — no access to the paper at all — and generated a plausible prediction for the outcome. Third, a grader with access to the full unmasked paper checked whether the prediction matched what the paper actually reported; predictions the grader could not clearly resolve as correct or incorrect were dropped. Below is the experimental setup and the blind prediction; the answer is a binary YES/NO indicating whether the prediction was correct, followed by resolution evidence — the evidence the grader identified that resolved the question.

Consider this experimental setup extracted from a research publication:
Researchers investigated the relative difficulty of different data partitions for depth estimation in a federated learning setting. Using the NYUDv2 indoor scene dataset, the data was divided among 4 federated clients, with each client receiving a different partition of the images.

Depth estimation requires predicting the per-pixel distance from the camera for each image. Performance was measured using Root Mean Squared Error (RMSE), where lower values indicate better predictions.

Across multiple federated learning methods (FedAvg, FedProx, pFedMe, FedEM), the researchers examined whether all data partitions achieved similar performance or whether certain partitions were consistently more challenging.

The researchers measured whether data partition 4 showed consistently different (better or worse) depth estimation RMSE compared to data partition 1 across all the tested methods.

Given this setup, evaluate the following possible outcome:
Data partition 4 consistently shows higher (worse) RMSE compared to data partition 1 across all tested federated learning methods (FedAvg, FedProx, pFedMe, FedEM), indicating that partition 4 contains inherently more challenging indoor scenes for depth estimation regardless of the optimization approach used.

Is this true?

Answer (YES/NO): YES